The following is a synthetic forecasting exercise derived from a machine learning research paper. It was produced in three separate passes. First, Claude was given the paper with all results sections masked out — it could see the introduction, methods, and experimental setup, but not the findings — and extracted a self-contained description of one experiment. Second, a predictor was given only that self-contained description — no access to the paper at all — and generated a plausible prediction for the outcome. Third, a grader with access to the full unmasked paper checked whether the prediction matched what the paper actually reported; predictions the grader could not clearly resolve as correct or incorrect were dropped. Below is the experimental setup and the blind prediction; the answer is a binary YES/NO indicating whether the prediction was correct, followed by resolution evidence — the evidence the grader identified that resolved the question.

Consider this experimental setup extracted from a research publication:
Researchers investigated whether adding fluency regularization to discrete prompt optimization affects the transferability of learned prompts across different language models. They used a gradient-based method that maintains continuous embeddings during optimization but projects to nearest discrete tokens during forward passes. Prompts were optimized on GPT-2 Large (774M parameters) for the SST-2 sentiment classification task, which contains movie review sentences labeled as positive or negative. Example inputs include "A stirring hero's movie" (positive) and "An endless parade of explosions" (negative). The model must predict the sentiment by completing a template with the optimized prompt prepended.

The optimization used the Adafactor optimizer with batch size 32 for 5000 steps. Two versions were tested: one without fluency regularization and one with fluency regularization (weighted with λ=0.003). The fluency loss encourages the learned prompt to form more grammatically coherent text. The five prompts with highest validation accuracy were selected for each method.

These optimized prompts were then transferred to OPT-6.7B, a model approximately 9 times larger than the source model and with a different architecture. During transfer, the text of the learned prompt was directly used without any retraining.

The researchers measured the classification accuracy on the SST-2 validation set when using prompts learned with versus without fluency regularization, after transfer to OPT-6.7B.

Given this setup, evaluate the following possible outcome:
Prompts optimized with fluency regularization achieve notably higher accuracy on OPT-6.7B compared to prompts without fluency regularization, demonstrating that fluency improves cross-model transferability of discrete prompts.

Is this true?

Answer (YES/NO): NO